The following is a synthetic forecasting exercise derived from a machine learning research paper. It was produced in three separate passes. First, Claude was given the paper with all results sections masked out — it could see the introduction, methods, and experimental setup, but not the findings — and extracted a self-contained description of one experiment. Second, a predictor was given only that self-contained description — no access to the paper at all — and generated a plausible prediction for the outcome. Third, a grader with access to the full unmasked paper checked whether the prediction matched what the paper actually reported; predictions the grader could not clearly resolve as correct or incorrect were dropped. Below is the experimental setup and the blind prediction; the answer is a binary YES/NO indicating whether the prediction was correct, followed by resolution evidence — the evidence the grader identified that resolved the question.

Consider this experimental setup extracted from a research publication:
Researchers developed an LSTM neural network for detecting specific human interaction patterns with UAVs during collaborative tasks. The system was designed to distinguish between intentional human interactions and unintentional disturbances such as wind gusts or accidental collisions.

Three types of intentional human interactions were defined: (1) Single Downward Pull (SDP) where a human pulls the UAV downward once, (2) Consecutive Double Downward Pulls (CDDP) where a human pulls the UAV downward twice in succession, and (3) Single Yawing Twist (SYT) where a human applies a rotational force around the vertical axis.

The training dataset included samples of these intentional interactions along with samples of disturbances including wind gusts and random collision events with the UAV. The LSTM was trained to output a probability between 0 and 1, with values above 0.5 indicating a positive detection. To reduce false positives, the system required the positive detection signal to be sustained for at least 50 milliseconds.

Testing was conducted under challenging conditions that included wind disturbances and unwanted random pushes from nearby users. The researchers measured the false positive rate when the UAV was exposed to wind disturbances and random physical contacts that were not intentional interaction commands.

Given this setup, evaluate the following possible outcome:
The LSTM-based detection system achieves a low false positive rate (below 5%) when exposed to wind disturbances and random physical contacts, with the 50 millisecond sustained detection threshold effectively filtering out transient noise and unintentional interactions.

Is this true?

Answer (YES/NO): YES